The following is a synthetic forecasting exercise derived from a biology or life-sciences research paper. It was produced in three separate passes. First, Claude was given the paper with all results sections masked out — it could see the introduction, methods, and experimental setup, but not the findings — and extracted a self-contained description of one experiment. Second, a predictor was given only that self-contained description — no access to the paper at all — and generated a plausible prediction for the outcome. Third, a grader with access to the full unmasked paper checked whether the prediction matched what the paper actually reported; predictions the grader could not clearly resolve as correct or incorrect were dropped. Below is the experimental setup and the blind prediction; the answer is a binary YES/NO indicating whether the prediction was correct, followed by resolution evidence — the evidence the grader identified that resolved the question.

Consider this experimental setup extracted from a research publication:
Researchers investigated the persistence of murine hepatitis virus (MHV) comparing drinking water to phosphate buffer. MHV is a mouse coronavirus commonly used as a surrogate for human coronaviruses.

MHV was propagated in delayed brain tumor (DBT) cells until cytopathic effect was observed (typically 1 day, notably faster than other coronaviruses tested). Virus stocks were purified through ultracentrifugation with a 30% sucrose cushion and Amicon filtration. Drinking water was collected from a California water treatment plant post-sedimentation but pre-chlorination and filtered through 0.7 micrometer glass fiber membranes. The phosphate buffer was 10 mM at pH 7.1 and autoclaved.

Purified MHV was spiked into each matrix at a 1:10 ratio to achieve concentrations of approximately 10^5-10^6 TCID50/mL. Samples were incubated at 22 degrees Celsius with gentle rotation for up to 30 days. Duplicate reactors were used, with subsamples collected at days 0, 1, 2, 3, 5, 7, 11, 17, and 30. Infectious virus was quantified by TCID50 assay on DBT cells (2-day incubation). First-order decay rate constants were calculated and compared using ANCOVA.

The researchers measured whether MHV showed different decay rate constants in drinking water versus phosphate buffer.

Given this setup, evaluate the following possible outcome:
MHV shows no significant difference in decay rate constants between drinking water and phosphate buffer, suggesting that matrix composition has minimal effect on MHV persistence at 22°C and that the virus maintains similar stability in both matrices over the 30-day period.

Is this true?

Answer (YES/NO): NO